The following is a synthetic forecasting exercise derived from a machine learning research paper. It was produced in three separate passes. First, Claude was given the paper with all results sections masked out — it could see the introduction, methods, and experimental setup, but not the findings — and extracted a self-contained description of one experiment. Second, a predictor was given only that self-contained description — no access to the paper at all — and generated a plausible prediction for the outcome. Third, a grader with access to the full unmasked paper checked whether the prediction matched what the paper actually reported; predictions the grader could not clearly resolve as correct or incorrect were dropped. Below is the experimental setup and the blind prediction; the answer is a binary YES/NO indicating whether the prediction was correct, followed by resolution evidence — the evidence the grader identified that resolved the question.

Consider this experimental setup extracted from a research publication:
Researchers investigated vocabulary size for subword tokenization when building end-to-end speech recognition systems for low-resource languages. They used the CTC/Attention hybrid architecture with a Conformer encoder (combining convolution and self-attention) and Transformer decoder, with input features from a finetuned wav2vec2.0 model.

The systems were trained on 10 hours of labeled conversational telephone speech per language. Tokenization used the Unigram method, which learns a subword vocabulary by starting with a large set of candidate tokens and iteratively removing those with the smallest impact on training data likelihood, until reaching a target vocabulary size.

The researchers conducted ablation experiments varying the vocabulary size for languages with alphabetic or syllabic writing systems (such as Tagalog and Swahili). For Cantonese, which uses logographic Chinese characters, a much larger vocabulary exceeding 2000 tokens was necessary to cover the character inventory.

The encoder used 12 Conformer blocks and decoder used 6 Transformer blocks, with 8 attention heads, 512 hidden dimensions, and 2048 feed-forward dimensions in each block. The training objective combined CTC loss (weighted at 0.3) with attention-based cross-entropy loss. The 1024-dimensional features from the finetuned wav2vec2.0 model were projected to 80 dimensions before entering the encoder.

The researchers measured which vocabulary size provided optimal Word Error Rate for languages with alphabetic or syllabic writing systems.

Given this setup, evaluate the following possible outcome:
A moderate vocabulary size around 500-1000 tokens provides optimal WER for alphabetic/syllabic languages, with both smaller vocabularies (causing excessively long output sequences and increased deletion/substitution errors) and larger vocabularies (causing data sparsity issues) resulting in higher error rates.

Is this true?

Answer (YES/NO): YES